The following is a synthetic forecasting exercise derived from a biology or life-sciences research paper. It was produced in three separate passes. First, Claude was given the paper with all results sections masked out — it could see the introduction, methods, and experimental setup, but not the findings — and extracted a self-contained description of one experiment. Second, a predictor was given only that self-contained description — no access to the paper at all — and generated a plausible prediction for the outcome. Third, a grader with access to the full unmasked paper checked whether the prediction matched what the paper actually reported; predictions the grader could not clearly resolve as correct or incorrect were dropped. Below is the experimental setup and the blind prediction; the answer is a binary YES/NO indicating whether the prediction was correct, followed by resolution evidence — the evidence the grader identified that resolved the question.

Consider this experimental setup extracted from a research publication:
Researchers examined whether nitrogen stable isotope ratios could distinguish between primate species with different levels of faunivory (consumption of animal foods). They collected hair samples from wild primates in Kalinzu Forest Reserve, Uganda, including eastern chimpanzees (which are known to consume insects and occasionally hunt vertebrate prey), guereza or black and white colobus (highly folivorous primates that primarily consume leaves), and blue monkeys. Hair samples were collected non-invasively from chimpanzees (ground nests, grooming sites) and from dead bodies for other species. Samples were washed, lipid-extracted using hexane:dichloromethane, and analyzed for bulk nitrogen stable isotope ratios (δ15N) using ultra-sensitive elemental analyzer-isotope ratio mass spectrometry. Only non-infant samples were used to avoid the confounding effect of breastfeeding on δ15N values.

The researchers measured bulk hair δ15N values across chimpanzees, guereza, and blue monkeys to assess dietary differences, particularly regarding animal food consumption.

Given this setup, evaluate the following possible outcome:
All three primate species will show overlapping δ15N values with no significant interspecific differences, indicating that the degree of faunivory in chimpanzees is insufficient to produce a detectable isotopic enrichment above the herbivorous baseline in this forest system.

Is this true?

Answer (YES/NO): NO